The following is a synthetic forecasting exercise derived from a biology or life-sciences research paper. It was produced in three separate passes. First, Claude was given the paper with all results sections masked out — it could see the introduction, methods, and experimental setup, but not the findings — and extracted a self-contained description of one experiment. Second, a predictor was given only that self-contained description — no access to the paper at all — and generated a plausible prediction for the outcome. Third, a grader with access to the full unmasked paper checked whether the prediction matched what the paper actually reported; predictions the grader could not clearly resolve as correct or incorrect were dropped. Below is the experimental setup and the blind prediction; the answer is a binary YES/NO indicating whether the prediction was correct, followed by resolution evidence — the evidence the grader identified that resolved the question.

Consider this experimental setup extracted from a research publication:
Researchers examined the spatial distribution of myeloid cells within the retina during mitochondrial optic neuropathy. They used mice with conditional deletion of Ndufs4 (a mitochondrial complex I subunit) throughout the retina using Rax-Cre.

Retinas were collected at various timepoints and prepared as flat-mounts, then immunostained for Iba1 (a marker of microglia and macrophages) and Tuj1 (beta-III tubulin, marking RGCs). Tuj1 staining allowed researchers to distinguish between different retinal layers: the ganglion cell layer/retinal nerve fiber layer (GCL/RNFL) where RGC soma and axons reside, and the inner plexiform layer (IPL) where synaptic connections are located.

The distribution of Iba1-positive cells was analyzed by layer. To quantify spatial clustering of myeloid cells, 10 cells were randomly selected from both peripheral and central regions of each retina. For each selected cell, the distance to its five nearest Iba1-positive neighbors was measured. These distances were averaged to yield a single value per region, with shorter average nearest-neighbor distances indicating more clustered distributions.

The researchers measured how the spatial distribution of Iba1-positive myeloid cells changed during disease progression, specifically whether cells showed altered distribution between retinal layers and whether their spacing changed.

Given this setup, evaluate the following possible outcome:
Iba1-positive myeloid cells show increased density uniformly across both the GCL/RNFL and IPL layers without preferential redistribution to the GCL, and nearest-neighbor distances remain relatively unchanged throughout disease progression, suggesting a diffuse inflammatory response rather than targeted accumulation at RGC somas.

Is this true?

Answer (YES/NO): NO